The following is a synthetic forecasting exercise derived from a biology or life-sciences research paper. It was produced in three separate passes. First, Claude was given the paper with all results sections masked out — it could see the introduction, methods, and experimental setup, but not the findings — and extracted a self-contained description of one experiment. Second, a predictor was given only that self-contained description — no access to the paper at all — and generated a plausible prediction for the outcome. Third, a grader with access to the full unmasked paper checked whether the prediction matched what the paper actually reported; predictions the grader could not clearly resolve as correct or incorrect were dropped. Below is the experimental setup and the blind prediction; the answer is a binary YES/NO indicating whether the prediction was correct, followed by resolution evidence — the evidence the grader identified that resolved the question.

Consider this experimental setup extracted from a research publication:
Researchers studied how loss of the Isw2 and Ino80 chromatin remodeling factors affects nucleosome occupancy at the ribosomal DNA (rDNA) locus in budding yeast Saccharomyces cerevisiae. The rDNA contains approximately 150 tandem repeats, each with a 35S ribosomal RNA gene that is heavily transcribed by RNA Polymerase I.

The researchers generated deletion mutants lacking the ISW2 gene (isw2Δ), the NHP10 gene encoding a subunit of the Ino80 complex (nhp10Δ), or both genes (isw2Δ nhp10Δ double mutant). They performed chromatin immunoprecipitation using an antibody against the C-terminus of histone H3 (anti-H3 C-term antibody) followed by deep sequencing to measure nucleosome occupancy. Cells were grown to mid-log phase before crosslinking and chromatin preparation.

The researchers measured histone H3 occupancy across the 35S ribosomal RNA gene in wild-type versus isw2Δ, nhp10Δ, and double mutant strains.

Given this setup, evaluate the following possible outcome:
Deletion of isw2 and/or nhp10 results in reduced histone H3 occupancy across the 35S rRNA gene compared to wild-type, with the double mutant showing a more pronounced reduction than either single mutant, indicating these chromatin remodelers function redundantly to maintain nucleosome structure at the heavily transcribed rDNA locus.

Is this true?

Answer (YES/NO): NO